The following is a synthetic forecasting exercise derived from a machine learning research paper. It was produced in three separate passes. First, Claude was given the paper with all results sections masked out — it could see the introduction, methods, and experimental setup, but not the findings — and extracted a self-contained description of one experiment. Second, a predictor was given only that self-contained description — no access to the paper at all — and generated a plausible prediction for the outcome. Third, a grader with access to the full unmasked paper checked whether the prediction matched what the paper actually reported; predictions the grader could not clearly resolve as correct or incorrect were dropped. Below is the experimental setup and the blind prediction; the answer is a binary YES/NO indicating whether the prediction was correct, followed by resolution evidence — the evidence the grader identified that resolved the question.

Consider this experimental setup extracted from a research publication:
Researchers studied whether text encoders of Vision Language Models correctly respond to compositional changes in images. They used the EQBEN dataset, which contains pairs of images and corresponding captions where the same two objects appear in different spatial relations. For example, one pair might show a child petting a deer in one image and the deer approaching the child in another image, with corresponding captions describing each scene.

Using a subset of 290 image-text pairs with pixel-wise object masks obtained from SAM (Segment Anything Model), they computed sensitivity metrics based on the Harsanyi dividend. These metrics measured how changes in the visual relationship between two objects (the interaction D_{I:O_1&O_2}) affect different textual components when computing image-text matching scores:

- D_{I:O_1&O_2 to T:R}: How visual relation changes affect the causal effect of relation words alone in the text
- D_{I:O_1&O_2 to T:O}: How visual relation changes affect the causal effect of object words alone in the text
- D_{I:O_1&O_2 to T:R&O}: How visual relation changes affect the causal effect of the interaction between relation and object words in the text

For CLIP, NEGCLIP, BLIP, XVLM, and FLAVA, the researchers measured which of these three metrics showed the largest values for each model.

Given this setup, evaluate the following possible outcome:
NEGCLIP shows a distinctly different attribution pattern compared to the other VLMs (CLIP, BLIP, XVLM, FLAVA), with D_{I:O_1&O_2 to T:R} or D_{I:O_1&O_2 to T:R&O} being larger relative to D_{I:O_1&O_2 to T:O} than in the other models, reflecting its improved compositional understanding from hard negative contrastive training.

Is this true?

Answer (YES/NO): NO